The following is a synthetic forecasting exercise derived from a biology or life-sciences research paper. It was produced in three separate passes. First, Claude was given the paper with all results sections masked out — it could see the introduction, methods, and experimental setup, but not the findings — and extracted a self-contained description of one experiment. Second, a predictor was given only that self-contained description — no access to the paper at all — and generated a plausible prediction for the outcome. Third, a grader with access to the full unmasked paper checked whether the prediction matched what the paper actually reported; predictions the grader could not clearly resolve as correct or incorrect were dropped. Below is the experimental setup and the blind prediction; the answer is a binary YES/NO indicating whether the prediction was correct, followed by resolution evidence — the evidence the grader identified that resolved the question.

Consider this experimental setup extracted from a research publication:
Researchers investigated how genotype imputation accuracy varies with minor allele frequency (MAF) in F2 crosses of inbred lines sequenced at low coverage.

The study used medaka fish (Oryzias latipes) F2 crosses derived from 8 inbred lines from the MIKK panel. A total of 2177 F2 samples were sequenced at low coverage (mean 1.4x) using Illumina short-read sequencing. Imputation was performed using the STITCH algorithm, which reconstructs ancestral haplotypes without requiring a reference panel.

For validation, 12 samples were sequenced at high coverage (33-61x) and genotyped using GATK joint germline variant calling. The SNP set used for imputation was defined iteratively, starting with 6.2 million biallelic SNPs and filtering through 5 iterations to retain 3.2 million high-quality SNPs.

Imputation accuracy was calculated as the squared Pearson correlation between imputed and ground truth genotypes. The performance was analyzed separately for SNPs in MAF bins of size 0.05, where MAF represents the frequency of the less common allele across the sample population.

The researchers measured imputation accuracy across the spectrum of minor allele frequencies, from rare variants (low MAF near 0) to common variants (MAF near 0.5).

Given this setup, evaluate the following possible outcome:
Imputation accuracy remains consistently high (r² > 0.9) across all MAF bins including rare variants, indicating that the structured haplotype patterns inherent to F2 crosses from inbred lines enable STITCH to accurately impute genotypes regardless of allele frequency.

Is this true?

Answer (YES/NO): NO